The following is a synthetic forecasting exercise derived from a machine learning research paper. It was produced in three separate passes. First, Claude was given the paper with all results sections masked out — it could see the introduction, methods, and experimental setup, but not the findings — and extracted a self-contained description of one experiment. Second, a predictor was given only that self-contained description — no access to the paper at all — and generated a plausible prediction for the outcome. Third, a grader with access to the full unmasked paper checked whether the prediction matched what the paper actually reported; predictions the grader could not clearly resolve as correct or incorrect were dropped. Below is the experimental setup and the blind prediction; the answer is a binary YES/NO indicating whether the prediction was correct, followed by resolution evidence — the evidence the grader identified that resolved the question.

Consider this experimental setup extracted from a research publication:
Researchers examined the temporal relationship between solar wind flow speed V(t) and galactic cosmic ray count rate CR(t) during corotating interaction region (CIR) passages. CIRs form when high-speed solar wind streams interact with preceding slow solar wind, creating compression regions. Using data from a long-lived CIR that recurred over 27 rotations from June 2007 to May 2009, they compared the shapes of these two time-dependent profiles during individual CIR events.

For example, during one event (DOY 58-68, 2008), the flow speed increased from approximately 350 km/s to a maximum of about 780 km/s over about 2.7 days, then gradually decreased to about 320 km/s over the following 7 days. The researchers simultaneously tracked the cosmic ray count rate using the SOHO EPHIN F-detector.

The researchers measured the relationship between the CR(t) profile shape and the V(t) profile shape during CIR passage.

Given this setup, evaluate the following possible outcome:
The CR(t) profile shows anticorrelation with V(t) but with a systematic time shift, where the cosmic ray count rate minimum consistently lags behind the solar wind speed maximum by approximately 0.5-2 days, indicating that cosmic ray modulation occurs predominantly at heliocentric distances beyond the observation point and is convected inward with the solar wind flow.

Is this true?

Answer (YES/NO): NO